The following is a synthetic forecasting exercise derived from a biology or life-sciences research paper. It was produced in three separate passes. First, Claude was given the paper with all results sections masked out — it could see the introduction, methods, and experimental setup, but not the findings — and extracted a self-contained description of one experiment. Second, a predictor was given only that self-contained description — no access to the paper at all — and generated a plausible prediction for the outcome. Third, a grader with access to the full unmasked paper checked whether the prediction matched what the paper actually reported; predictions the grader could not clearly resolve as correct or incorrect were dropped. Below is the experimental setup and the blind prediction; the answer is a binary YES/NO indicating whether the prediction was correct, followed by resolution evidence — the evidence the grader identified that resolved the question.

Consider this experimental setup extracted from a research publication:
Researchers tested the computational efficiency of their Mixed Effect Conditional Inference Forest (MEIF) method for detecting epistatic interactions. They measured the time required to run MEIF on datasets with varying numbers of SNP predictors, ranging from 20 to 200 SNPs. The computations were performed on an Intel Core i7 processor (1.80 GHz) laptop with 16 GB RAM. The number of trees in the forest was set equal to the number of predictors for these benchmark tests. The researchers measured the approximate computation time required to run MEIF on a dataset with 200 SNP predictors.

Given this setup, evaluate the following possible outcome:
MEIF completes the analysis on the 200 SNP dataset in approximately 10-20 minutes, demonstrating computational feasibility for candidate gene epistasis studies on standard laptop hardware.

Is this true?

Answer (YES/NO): NO